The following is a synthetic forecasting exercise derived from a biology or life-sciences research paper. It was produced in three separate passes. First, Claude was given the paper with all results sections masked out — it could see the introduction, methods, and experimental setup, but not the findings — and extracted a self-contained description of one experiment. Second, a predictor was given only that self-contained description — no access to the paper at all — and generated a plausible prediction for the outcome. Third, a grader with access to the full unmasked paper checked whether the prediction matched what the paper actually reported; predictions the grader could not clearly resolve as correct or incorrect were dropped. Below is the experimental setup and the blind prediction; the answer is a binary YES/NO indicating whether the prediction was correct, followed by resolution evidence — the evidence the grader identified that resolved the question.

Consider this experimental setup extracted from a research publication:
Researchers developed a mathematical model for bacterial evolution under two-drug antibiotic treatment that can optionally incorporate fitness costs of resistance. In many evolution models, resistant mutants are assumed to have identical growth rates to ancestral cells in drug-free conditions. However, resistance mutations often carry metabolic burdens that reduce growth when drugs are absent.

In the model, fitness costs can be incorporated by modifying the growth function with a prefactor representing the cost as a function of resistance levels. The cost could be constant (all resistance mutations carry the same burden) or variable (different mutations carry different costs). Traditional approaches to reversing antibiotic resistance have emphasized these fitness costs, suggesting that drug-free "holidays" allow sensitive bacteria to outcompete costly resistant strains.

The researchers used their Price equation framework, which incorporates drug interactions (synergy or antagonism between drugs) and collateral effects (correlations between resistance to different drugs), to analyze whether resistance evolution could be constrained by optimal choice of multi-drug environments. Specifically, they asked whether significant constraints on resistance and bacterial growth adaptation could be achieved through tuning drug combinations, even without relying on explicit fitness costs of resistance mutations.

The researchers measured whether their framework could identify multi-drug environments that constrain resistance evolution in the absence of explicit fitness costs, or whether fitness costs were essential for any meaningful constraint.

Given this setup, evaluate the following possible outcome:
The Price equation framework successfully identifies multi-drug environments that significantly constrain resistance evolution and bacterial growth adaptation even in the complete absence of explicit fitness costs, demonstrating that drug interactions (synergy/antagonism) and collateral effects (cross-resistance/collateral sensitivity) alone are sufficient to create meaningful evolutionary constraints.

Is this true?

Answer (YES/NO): YES